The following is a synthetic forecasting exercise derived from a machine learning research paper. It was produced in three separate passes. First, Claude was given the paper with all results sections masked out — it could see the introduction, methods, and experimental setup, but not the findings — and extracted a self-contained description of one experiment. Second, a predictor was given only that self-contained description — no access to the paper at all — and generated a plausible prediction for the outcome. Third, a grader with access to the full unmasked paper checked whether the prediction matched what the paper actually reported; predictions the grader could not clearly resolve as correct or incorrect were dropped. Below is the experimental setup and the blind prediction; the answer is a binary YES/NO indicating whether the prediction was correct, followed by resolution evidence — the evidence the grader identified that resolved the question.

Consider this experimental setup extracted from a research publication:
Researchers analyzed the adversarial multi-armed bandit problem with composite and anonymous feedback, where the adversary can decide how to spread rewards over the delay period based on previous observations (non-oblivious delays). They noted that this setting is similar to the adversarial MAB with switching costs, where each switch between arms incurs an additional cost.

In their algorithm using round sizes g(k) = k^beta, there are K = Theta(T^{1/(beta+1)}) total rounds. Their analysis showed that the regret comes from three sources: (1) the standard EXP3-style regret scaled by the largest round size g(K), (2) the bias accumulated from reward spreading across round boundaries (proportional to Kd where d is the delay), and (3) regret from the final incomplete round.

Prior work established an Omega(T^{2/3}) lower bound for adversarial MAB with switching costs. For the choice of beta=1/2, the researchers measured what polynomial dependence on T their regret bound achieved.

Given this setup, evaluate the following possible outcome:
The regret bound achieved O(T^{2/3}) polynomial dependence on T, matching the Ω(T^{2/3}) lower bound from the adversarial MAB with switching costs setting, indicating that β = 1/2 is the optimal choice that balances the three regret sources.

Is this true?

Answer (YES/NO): YES